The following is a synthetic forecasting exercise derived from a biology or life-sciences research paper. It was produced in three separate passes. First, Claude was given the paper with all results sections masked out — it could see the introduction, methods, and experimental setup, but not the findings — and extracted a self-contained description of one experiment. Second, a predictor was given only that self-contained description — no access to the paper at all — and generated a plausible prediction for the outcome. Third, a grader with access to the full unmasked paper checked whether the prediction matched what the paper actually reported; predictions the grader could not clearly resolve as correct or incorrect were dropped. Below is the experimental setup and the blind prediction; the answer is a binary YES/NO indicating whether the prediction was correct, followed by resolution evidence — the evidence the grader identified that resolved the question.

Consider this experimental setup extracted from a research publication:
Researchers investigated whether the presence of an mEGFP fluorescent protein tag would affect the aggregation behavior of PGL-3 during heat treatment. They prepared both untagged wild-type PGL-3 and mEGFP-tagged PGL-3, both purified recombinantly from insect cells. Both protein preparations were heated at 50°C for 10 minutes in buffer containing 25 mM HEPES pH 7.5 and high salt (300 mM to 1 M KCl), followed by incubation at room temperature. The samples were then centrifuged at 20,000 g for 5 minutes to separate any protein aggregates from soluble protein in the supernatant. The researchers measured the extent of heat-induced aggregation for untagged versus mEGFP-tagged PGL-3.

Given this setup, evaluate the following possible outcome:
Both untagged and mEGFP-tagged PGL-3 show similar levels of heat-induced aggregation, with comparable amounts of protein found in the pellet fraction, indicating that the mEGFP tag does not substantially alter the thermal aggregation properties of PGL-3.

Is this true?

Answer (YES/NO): NO